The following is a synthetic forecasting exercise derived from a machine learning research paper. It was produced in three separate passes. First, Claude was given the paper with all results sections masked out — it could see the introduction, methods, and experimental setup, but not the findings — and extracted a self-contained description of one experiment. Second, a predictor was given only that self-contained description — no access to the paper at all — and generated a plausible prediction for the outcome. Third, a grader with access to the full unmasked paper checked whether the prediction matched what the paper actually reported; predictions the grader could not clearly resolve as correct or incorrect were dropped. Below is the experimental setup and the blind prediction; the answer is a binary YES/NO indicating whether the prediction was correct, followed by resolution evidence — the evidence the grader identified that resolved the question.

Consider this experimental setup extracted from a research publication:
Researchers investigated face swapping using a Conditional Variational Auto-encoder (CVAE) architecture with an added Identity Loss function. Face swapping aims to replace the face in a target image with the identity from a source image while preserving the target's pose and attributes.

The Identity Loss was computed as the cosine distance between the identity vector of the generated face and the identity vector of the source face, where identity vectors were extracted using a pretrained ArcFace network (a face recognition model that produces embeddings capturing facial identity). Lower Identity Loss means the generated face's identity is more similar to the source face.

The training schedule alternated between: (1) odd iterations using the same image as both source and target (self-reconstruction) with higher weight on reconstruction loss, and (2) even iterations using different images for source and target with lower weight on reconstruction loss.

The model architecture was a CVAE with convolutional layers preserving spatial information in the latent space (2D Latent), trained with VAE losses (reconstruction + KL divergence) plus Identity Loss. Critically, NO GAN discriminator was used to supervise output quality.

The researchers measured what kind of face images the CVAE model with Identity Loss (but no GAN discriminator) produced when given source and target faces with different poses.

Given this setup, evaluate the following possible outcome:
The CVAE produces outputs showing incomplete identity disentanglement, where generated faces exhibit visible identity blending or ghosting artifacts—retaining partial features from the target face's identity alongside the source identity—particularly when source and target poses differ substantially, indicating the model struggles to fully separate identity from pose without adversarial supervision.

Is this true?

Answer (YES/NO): NO